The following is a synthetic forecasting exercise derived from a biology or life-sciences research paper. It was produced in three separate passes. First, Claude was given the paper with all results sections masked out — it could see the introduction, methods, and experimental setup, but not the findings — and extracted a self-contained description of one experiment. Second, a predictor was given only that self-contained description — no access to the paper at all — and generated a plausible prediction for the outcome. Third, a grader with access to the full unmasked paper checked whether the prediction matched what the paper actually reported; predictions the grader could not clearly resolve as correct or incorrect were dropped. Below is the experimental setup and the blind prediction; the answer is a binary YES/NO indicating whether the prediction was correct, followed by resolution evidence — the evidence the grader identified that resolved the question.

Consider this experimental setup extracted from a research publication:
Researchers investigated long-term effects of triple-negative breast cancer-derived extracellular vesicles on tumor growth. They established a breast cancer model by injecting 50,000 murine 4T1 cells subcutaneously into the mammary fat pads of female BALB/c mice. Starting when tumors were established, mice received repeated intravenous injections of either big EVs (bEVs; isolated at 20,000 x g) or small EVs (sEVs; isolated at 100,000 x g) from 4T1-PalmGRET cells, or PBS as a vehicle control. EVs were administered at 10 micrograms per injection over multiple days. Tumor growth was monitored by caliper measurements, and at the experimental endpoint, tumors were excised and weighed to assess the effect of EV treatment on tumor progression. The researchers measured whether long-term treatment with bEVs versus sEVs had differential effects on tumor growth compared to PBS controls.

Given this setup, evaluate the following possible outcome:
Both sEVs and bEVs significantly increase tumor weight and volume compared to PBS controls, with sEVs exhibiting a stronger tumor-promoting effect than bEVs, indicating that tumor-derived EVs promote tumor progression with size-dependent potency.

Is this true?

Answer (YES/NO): NO